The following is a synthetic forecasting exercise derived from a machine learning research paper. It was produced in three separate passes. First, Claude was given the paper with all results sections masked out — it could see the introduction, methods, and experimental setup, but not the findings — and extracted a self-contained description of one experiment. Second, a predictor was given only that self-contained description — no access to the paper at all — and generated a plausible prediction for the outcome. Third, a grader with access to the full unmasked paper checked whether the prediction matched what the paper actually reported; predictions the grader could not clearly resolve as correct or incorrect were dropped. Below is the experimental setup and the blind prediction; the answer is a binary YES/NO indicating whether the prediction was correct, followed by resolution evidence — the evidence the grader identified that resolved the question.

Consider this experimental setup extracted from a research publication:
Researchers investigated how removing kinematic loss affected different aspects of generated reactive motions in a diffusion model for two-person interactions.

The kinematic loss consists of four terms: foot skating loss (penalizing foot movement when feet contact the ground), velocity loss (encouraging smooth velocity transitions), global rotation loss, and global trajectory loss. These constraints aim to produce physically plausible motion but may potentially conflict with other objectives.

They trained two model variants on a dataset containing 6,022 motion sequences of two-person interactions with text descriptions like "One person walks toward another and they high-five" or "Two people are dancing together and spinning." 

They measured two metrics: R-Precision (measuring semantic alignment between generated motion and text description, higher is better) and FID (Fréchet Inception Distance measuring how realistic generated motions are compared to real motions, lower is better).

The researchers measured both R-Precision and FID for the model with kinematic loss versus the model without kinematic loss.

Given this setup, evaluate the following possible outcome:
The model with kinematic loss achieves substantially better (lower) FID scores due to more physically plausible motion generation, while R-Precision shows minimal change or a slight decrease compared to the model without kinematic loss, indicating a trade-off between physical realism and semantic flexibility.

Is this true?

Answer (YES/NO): NO